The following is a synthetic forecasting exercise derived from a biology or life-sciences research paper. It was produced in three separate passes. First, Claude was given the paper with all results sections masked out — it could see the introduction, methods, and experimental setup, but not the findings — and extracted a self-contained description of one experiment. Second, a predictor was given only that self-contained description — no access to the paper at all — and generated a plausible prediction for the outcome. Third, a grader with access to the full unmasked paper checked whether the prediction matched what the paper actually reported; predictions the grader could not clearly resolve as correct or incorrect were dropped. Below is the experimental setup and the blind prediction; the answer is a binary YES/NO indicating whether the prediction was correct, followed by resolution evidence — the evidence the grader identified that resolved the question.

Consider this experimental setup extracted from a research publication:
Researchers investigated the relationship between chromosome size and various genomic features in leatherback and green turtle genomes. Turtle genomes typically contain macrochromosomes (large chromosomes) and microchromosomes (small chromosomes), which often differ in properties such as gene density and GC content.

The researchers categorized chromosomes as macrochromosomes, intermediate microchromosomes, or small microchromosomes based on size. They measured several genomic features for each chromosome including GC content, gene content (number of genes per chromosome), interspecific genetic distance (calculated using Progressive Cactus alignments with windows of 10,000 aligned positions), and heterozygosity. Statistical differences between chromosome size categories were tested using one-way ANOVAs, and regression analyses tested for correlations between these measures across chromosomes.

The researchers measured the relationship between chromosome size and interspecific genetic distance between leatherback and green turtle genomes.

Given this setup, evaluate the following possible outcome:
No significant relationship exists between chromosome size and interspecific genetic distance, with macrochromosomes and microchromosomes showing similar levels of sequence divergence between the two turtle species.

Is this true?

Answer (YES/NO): NO